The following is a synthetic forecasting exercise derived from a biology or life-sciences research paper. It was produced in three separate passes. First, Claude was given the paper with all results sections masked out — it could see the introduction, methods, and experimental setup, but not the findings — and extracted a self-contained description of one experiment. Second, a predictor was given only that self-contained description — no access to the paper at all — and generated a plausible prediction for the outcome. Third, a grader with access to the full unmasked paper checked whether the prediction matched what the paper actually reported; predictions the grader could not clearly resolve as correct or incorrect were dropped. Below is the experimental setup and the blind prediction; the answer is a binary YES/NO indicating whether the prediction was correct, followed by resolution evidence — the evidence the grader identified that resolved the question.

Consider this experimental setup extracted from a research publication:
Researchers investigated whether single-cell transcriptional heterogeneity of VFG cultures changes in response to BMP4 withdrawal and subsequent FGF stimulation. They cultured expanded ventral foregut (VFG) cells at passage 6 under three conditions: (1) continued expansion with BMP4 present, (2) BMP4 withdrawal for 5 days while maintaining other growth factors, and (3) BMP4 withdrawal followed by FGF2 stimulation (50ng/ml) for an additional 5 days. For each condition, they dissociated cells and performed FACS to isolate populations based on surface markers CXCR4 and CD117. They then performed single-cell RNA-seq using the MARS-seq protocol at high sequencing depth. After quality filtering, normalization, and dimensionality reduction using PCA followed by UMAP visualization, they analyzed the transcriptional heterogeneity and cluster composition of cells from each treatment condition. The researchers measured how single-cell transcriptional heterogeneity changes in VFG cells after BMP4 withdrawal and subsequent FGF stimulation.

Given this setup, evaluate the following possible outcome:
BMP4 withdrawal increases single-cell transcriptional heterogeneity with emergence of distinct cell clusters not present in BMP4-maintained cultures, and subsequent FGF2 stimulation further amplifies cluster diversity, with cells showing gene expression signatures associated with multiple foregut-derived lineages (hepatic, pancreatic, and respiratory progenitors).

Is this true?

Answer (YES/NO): NO